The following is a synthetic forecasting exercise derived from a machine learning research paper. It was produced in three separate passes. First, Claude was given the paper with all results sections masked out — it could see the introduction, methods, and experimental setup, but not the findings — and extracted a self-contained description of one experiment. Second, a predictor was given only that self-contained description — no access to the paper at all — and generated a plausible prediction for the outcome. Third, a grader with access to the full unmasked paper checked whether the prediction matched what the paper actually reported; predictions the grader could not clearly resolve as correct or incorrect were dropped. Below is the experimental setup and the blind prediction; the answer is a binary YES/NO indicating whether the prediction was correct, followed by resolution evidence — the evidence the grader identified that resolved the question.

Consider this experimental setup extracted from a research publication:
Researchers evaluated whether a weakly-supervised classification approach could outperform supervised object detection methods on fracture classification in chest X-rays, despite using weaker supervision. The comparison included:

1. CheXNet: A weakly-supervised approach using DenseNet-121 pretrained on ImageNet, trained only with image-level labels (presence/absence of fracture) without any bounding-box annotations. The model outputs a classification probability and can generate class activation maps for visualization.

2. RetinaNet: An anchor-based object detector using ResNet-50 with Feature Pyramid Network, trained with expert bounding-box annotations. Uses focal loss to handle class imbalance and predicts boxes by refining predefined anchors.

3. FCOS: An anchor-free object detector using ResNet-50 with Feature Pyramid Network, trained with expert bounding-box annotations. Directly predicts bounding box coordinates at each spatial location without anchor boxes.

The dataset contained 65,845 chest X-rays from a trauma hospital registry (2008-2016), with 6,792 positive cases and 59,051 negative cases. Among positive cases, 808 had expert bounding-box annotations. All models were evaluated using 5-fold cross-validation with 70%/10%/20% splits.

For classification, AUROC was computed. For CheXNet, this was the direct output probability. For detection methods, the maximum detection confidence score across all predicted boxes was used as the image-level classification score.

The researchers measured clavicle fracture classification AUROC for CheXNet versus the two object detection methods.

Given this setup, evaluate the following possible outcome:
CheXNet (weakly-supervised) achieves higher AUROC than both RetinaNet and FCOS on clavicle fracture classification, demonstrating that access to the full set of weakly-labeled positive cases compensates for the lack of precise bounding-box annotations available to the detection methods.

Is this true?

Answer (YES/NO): YES